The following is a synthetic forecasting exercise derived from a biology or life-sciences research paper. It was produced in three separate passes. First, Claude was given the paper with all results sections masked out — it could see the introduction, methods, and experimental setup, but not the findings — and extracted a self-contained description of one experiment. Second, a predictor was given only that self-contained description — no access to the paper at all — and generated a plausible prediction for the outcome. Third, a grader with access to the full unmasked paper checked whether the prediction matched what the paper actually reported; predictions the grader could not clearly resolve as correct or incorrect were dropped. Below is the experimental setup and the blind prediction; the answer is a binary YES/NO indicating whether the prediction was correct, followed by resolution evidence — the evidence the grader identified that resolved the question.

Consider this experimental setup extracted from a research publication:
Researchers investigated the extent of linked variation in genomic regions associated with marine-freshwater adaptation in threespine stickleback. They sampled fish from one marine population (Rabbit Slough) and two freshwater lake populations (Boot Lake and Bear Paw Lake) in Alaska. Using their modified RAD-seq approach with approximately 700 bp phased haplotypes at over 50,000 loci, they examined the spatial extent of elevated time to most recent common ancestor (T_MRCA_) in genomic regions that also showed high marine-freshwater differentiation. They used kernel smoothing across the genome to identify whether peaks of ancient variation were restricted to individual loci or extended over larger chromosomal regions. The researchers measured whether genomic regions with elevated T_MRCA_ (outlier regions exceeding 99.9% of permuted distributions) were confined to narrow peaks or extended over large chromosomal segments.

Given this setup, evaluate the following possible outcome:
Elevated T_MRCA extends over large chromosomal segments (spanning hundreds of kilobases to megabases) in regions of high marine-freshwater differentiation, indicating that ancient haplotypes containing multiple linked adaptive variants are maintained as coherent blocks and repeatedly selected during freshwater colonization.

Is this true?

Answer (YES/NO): YES